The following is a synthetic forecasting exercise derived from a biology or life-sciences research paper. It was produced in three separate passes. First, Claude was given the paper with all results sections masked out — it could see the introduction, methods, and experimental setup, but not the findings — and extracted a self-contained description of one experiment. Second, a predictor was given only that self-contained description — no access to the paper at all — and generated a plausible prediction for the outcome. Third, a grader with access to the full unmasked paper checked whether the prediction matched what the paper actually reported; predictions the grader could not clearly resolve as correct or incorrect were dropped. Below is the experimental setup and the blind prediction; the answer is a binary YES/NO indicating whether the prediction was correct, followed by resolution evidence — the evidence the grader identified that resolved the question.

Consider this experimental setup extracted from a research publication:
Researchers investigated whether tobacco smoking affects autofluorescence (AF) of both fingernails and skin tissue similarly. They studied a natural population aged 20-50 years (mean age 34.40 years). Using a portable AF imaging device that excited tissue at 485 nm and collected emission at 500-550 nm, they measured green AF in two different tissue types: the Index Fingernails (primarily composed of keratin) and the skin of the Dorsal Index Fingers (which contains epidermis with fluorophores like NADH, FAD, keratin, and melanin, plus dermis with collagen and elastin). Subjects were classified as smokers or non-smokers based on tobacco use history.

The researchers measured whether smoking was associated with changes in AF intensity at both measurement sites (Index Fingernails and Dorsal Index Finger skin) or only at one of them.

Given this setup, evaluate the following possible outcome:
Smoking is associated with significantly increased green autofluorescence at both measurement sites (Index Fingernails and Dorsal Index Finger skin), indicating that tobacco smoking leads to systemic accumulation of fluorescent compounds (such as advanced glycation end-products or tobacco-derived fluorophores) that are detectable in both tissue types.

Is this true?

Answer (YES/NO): YES